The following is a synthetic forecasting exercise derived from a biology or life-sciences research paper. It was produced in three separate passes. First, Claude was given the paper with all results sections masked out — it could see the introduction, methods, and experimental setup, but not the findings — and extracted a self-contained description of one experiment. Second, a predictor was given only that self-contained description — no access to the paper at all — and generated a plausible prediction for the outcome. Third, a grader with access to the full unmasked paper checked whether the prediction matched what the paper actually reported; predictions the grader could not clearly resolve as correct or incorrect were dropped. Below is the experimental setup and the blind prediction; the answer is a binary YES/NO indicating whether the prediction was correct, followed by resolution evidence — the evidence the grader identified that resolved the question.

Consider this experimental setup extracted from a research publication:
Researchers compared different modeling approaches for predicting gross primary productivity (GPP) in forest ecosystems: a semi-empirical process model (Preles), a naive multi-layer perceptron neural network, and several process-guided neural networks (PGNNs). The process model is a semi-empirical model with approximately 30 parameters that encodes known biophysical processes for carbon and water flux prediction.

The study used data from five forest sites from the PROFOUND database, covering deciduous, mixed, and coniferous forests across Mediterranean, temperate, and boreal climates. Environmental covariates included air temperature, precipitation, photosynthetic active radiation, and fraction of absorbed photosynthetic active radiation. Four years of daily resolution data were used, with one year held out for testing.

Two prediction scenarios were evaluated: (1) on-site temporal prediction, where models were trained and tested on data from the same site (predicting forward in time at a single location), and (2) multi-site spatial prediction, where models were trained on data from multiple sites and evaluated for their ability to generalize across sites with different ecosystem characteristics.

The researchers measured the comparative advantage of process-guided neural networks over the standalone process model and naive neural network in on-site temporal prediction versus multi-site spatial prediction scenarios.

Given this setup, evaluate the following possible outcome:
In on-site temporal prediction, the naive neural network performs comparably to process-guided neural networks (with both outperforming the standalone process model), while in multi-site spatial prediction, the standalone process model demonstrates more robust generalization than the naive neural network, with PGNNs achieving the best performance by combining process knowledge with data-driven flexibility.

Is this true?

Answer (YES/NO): NO